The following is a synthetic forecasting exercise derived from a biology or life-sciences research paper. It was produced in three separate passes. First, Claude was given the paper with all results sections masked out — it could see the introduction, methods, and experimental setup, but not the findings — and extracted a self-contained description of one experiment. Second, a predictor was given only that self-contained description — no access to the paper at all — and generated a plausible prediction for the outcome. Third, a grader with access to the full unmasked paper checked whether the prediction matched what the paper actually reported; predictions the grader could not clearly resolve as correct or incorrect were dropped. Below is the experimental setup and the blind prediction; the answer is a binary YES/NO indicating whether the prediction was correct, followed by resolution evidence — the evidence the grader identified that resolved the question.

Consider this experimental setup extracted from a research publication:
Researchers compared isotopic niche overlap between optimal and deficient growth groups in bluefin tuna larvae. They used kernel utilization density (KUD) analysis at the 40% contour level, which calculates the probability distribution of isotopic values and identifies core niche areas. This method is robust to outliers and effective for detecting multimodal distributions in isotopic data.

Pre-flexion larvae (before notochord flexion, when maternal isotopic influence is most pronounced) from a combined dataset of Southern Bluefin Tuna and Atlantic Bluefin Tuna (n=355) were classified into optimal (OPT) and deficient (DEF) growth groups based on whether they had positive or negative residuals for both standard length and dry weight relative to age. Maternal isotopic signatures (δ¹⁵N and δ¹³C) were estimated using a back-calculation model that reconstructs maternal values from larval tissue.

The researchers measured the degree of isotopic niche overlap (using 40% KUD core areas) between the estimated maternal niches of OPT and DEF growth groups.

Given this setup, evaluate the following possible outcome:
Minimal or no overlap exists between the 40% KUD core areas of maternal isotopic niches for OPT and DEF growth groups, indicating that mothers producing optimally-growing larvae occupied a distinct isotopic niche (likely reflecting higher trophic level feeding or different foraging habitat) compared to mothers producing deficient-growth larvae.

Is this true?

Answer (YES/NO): YES